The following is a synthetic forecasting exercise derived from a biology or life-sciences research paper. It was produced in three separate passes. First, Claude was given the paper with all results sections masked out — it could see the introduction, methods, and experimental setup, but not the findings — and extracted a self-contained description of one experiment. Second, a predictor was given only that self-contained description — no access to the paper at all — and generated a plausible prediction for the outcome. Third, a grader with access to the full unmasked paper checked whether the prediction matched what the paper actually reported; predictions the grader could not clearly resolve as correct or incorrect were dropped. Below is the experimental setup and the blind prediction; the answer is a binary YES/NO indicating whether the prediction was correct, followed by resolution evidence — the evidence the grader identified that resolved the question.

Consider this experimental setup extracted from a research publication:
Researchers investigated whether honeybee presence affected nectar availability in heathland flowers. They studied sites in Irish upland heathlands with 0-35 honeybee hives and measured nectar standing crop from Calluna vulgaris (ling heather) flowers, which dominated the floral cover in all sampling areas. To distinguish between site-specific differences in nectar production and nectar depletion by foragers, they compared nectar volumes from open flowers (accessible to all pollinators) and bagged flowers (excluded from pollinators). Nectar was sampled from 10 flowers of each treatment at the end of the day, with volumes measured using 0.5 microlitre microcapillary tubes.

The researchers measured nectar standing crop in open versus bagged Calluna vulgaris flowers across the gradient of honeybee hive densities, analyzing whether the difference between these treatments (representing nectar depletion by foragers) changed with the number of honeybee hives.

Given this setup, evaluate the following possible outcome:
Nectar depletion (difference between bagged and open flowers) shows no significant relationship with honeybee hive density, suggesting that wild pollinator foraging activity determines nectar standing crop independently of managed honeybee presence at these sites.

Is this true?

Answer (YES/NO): NO